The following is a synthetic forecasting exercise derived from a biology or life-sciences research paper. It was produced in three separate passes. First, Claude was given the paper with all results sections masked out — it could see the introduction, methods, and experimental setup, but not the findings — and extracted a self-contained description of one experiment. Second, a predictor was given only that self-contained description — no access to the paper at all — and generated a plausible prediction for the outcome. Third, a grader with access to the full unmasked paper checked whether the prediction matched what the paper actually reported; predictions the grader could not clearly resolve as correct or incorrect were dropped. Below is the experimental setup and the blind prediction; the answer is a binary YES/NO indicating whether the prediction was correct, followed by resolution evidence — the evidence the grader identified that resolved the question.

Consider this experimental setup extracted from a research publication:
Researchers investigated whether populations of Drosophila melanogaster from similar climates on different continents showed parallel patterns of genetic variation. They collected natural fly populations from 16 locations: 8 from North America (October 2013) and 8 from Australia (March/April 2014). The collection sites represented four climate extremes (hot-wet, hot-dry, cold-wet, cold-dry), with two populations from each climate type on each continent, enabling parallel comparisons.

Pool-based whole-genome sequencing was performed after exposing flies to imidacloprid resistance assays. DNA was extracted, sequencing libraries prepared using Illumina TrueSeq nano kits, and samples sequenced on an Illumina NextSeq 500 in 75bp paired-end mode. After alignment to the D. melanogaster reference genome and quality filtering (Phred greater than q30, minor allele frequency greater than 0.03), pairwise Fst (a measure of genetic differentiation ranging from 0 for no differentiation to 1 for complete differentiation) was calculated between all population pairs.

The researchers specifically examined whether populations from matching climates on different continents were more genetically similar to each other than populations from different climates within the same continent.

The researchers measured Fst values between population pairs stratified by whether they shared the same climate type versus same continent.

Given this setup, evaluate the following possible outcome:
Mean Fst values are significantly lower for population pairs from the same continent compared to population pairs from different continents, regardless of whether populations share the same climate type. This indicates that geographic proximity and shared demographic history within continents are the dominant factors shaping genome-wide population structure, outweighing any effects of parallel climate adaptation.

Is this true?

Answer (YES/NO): YES